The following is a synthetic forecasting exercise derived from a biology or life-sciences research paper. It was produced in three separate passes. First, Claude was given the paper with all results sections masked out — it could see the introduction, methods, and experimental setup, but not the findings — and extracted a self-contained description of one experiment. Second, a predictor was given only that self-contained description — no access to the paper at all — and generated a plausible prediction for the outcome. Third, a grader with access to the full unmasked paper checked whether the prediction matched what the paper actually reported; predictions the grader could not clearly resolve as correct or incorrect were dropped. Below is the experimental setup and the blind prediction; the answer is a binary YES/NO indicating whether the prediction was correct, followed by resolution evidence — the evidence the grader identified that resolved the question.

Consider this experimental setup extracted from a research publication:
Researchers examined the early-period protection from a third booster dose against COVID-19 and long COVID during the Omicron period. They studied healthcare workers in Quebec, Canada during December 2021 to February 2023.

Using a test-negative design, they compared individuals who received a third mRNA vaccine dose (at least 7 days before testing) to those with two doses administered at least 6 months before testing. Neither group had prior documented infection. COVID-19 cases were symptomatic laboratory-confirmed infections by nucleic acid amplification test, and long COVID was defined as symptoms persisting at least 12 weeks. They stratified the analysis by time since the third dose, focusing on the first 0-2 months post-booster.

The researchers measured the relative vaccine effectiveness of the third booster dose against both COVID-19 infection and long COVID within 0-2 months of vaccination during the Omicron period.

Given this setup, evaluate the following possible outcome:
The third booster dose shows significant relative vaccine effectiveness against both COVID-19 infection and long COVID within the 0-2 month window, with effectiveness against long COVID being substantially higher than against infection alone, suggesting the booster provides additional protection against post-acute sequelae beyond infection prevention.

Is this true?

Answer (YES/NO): YES